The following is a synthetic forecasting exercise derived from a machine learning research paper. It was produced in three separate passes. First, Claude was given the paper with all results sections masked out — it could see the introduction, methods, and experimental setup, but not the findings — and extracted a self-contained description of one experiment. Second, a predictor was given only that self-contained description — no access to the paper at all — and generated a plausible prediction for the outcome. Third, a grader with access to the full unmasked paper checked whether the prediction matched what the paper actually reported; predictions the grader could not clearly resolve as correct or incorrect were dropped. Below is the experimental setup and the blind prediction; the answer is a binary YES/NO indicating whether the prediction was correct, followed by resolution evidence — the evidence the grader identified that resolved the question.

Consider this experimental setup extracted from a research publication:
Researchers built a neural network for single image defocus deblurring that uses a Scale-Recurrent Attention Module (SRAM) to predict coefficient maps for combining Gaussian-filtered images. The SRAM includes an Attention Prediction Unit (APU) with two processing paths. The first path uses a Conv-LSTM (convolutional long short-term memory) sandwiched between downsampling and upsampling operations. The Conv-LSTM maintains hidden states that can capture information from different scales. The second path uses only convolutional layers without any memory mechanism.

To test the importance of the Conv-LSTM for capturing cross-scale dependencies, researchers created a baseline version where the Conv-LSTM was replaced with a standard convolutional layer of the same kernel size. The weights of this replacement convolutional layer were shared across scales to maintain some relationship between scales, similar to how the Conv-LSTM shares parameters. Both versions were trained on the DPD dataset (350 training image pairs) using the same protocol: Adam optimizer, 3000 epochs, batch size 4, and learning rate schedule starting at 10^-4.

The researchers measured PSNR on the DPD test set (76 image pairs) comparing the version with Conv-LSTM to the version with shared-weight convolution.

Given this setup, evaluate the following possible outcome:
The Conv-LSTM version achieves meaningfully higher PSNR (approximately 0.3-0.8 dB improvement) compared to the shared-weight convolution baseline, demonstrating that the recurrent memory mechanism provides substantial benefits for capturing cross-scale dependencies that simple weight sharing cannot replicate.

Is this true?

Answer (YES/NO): YES